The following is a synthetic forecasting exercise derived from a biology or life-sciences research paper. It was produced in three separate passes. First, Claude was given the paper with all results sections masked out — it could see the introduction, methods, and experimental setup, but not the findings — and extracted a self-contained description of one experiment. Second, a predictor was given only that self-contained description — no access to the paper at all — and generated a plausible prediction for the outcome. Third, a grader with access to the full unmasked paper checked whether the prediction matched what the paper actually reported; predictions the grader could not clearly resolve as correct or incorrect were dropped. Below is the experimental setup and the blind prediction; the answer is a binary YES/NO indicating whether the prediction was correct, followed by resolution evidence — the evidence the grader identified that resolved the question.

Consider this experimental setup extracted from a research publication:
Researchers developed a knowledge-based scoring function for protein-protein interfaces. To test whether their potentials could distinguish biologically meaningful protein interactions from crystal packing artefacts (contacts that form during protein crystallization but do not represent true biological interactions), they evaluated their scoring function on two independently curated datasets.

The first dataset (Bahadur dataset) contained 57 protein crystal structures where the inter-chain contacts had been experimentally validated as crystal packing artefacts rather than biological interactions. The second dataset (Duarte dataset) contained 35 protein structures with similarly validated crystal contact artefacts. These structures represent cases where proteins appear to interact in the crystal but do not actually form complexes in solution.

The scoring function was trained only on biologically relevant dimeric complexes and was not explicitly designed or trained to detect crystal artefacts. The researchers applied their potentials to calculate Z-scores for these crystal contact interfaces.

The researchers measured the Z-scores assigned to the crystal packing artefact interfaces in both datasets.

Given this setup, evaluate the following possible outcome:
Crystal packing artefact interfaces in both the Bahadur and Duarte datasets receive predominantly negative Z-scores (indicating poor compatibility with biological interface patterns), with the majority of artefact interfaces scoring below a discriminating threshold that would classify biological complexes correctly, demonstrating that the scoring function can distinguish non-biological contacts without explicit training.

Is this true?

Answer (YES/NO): NO